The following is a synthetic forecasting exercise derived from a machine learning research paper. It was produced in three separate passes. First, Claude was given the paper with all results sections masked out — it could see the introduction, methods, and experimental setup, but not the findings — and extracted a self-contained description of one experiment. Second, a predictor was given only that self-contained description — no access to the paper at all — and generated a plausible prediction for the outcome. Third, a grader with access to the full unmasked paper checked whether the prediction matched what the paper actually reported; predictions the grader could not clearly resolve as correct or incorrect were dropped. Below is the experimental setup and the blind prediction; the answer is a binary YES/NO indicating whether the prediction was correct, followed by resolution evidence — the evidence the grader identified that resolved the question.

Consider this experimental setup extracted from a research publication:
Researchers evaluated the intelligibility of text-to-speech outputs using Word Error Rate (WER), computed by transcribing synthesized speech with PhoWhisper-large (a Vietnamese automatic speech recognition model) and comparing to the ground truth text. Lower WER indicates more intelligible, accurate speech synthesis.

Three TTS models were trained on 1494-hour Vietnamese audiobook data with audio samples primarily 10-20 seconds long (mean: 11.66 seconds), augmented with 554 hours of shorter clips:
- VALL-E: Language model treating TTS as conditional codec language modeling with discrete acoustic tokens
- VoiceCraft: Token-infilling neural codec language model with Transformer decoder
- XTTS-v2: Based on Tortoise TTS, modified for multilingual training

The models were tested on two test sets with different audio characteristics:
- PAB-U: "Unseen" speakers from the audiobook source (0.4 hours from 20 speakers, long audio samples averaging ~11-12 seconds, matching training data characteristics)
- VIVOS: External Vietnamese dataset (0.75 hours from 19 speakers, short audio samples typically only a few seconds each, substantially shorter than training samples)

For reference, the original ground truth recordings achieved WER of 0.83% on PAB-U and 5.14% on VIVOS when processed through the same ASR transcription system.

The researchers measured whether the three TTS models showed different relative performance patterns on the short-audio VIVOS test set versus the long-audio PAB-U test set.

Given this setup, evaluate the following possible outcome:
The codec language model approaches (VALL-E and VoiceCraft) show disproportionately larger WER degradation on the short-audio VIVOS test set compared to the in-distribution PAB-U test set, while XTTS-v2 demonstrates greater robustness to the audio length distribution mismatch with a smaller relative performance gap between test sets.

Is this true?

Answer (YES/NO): NO